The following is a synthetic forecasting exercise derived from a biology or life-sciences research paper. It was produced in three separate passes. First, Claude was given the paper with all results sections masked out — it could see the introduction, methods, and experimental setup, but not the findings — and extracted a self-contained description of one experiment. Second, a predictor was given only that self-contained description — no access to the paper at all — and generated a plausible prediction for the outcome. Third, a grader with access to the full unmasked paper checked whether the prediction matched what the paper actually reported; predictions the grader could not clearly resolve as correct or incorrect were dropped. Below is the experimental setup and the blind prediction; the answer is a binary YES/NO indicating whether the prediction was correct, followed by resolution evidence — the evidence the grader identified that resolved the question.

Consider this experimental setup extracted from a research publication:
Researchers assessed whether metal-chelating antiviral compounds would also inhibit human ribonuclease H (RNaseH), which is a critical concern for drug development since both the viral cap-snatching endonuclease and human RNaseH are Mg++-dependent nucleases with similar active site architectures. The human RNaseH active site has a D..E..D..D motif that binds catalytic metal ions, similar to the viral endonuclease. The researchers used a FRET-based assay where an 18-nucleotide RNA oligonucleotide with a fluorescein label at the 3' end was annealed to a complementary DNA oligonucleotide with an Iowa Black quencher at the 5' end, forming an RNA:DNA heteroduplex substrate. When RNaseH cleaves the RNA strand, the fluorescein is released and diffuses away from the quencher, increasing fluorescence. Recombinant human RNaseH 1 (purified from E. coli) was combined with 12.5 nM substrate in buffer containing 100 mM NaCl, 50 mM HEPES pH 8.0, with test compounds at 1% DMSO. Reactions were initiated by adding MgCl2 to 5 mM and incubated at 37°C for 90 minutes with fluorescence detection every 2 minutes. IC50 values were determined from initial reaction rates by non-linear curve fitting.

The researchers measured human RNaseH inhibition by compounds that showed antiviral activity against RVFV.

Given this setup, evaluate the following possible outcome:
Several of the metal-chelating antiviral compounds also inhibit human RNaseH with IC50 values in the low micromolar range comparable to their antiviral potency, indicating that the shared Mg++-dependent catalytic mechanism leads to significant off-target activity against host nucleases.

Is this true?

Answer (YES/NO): NO